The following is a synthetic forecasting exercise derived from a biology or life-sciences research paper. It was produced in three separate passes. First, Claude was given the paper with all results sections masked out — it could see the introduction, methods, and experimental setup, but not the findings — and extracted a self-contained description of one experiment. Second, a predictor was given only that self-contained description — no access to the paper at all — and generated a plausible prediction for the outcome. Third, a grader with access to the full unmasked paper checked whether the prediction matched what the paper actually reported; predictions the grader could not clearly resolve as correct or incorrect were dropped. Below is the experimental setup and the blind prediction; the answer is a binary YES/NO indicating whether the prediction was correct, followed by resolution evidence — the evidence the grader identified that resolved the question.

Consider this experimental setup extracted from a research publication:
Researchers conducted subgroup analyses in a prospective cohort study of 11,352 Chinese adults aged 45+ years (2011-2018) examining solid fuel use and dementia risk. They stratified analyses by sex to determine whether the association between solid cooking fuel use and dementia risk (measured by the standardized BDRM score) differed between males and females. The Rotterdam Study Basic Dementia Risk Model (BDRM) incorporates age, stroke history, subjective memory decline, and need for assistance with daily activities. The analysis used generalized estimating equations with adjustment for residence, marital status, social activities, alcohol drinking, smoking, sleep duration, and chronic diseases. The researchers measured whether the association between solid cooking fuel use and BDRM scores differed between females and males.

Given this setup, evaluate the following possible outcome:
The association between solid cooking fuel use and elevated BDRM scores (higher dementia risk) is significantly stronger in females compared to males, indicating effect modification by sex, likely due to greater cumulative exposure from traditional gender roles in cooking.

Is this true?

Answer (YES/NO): NO